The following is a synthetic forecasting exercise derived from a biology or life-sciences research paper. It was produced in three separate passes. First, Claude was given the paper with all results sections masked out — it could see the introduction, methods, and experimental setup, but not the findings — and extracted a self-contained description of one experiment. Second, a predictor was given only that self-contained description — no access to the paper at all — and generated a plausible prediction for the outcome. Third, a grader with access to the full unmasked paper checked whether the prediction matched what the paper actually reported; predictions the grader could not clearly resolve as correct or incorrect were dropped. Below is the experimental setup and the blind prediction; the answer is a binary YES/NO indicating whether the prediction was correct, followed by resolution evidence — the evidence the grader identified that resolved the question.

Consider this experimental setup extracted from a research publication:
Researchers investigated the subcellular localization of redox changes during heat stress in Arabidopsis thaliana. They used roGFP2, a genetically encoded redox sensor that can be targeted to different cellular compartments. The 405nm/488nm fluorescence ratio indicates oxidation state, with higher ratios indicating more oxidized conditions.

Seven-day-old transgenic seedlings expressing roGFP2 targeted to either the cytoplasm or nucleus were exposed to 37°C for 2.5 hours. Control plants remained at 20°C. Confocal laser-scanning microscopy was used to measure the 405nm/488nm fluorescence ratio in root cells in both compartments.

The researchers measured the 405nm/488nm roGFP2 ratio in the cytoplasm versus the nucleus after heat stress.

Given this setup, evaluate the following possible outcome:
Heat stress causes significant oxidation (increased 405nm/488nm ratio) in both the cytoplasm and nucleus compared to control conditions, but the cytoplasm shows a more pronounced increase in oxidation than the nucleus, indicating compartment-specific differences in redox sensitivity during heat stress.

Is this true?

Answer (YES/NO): NO